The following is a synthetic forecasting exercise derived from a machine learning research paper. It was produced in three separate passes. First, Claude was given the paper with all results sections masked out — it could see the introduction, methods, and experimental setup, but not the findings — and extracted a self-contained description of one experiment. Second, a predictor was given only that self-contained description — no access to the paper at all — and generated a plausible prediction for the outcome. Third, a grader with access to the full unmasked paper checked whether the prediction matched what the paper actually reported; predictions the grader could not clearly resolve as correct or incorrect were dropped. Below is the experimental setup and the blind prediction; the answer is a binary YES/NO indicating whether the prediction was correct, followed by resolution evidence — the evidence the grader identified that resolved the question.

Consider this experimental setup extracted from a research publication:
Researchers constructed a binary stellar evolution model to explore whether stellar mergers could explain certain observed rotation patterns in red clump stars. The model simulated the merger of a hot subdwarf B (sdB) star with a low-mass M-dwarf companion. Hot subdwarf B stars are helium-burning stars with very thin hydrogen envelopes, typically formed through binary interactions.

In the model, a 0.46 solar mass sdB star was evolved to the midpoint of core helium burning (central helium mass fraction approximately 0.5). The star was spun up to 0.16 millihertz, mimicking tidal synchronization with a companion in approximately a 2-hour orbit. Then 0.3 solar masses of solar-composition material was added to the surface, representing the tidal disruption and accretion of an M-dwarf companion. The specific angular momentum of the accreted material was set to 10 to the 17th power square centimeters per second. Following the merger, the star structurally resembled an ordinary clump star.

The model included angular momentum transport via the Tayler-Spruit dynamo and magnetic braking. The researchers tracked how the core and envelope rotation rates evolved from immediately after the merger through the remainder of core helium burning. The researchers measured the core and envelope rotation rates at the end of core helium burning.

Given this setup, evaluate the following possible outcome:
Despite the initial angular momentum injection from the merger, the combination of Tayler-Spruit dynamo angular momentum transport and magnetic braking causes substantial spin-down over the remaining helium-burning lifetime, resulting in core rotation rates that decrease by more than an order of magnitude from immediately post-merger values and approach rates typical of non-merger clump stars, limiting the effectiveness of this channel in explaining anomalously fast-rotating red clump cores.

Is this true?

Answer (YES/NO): NO